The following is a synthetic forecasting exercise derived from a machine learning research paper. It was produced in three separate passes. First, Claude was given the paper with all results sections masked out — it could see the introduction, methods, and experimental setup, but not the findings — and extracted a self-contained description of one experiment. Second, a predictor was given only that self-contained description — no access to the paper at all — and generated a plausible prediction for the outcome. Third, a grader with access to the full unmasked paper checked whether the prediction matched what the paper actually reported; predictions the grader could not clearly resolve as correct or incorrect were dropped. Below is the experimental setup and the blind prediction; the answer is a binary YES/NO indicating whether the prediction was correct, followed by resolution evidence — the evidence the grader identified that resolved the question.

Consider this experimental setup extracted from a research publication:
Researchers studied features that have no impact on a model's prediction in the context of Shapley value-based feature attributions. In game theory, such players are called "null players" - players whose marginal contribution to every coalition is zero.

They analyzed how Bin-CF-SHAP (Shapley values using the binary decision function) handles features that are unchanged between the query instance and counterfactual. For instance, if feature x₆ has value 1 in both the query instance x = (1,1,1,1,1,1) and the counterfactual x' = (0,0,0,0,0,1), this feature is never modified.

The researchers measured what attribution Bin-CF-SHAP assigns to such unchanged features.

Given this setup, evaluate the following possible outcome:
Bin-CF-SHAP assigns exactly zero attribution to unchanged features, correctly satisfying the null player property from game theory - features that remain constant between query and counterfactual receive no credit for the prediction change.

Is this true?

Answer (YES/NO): YES